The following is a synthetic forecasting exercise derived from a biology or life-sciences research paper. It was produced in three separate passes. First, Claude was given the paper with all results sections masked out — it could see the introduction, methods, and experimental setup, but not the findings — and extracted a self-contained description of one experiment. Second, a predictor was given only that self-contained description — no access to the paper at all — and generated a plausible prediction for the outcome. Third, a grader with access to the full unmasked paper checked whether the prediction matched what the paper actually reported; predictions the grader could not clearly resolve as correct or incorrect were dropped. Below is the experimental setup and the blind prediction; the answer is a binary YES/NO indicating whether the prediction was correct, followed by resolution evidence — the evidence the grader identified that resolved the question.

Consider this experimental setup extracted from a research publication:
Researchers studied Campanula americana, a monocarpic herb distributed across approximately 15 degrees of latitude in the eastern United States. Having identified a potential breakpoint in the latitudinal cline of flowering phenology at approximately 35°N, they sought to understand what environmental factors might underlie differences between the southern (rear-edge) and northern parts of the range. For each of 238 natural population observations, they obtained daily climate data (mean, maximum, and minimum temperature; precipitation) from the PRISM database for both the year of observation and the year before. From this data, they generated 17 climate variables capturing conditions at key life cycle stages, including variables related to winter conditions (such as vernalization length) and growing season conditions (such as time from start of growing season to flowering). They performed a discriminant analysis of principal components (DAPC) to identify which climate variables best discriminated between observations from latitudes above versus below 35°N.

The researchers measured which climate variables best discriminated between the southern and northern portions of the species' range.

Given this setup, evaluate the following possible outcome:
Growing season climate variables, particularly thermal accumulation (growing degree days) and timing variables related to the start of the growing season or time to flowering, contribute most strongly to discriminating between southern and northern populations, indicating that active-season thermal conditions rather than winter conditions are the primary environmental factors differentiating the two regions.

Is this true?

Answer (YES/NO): NO